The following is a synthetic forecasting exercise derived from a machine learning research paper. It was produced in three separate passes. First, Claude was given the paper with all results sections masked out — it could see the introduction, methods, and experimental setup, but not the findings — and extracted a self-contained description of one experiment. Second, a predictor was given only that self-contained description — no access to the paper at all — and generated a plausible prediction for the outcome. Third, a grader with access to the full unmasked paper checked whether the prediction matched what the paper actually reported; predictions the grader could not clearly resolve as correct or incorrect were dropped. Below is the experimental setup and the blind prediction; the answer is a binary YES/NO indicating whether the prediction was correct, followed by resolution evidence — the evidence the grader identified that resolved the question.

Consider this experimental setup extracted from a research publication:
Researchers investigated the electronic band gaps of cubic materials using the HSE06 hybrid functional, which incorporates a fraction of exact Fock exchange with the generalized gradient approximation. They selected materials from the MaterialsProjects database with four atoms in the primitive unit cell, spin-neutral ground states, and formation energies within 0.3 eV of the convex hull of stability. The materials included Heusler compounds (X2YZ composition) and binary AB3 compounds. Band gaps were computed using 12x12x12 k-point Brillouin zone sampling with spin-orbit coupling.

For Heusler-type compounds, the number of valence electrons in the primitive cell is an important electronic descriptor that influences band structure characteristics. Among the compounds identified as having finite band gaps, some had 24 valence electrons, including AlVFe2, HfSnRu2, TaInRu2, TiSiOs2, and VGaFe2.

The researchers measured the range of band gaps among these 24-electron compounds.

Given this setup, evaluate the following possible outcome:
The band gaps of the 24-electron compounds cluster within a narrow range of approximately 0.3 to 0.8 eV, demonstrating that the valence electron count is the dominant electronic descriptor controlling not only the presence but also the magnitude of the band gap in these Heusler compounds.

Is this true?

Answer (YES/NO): NO